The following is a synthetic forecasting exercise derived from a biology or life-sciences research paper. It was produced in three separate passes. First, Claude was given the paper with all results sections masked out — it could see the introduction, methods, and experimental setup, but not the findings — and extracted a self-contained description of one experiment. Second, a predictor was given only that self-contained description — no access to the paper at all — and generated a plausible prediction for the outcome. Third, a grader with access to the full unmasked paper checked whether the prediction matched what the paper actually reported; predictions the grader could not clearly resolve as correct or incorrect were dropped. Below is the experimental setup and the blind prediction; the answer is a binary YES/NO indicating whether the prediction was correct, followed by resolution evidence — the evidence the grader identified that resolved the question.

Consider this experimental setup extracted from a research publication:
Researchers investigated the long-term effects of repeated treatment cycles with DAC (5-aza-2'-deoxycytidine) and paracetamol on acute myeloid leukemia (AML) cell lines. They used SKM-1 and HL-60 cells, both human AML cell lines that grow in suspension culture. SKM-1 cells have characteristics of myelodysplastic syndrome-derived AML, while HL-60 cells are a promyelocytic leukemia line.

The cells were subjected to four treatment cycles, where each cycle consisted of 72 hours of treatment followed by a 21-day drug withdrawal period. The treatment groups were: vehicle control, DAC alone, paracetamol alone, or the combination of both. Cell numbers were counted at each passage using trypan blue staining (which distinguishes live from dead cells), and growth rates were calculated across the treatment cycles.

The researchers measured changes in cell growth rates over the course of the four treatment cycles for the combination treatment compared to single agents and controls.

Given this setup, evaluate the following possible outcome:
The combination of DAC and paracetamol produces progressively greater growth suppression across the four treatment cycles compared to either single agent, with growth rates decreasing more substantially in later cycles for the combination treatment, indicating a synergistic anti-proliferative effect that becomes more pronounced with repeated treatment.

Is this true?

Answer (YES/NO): NO